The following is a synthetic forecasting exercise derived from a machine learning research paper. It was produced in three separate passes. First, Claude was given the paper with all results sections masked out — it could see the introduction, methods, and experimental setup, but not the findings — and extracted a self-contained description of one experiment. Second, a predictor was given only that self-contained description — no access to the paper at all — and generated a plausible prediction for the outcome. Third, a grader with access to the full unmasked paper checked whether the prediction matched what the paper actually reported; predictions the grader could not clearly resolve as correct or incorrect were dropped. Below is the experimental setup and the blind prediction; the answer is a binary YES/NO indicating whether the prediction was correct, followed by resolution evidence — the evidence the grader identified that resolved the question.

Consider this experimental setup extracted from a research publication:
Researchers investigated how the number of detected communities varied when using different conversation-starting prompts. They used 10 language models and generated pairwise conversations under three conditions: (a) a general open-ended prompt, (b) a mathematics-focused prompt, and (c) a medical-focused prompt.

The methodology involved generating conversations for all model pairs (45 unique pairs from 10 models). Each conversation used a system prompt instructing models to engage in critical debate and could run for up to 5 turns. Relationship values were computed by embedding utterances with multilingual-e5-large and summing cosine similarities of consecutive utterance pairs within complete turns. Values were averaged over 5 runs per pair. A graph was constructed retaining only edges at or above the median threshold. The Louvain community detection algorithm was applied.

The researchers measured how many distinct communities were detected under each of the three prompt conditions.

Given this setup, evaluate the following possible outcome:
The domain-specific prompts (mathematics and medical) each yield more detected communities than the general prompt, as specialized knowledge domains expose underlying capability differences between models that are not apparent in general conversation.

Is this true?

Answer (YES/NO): NO